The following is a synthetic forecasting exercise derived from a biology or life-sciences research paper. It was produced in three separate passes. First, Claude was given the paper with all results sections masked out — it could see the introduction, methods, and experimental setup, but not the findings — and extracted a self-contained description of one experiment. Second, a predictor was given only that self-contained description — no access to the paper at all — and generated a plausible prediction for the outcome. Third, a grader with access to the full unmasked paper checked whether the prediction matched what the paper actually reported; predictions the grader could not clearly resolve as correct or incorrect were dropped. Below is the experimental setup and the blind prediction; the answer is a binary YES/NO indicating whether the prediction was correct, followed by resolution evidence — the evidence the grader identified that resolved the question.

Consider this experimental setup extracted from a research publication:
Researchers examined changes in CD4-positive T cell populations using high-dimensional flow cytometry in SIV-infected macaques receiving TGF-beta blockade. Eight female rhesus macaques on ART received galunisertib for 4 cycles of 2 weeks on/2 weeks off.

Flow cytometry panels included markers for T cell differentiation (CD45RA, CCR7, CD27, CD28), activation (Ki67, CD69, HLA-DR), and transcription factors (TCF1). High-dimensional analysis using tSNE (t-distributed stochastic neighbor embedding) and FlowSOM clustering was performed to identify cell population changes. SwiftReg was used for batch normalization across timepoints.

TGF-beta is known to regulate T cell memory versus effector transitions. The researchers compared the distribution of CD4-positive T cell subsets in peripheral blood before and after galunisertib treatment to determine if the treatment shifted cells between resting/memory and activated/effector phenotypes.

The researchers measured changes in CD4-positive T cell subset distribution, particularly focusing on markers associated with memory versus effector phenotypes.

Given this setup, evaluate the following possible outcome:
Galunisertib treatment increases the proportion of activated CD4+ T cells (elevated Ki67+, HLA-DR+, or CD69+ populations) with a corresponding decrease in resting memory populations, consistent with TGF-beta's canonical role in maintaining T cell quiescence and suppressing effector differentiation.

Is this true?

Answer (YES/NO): NO